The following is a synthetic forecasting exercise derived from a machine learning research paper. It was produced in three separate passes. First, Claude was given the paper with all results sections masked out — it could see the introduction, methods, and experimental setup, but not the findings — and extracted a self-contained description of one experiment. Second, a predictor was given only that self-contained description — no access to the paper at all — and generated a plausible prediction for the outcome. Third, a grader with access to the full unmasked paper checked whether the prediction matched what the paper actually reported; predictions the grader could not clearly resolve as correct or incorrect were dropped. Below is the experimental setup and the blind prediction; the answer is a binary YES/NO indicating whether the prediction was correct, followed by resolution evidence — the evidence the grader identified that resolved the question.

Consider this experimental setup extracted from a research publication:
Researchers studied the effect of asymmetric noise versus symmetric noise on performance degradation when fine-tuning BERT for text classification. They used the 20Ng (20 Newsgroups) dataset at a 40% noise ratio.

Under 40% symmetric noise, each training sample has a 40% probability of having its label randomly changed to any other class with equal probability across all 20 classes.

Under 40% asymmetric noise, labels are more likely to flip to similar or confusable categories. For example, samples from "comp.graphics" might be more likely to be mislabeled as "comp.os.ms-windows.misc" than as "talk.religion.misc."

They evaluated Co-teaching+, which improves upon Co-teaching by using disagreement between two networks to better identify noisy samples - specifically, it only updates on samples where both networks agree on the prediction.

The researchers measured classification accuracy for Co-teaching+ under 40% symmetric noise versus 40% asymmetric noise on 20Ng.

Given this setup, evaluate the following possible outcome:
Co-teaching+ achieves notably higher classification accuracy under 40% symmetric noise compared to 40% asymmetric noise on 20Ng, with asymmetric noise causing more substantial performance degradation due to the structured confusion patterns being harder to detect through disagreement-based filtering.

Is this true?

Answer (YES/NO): YES